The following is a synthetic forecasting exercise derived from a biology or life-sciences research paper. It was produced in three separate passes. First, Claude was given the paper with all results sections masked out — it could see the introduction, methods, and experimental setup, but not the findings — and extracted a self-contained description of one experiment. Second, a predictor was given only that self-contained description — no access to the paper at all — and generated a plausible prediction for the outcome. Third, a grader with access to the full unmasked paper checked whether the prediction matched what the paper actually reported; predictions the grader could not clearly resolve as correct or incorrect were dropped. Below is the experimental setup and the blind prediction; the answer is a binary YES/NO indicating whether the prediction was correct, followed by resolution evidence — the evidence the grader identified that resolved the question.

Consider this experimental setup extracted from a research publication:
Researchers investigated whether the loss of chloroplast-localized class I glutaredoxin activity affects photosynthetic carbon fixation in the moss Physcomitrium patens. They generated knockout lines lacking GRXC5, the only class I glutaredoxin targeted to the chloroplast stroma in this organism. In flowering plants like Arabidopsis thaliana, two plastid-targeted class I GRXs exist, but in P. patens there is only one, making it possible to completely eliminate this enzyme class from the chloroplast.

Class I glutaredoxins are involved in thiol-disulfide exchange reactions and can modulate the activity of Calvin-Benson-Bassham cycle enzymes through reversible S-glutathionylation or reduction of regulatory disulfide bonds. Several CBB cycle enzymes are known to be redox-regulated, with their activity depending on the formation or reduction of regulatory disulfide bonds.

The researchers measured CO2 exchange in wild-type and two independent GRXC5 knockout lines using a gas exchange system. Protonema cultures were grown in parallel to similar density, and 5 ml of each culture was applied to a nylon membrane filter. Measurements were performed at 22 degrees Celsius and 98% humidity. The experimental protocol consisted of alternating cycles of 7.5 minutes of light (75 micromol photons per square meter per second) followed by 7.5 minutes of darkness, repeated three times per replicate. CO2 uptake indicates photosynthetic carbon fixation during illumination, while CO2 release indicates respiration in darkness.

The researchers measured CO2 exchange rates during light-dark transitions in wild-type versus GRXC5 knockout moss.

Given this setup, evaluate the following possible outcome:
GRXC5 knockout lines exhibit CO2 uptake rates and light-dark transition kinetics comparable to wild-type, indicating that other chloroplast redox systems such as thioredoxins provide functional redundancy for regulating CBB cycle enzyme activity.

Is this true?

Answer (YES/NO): NO